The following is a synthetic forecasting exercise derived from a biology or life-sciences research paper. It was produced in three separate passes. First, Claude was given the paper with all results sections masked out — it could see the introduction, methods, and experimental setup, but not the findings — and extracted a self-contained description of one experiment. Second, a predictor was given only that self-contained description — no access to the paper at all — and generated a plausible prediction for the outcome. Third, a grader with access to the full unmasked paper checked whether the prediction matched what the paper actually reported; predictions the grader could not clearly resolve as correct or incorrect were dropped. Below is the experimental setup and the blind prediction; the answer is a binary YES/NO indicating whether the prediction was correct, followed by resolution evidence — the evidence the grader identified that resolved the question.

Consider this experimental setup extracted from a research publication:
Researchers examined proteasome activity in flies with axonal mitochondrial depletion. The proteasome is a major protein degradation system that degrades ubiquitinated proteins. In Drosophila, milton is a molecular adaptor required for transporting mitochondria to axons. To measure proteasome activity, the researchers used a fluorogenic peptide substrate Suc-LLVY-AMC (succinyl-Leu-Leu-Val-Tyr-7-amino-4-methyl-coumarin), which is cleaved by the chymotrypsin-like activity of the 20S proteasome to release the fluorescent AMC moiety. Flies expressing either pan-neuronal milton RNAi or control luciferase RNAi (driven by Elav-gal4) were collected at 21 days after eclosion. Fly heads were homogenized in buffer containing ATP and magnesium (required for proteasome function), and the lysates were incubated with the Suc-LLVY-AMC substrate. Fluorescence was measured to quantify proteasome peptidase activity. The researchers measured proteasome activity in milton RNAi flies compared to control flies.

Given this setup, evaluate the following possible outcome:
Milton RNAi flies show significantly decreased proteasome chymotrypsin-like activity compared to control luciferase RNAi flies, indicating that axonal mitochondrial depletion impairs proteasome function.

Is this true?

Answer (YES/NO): YES